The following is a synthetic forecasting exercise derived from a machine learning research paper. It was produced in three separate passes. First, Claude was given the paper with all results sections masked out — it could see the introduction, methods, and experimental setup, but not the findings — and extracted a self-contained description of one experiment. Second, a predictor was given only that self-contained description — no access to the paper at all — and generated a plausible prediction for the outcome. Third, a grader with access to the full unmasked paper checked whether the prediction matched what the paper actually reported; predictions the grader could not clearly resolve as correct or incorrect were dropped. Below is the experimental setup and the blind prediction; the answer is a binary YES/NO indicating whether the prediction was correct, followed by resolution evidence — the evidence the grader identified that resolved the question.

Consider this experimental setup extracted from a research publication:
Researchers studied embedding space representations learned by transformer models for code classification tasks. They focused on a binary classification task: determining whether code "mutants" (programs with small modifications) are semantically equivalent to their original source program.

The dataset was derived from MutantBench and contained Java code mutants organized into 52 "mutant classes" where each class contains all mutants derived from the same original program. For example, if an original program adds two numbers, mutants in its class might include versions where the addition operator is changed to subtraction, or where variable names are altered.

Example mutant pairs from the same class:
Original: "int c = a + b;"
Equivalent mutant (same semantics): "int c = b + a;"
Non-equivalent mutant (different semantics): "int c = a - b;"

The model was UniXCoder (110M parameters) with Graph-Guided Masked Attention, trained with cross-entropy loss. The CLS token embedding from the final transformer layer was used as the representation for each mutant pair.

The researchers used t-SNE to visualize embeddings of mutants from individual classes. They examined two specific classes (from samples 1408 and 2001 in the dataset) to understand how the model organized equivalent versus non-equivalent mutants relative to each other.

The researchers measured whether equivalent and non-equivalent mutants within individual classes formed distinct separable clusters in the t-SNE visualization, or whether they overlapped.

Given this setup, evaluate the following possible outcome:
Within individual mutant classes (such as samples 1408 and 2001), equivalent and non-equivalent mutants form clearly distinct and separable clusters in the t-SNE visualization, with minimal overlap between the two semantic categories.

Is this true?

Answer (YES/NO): NO